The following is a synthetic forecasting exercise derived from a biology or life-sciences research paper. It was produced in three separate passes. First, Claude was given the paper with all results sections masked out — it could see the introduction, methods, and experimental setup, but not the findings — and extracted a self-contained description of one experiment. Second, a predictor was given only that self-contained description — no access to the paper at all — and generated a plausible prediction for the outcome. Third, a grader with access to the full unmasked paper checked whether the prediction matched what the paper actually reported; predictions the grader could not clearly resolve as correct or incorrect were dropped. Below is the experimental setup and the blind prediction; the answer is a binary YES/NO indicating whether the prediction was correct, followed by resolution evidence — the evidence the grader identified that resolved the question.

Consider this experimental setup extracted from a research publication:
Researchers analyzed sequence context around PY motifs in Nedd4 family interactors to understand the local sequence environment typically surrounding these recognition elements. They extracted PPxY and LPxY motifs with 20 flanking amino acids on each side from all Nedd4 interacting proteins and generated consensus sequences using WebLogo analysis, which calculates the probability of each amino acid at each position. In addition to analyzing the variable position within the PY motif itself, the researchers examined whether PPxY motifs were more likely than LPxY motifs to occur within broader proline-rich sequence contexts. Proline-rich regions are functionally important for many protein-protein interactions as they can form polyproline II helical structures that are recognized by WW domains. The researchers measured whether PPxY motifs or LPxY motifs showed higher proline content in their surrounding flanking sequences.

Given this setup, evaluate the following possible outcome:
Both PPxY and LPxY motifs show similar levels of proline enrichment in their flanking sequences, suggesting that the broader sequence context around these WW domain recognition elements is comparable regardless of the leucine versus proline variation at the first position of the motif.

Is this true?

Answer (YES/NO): NO